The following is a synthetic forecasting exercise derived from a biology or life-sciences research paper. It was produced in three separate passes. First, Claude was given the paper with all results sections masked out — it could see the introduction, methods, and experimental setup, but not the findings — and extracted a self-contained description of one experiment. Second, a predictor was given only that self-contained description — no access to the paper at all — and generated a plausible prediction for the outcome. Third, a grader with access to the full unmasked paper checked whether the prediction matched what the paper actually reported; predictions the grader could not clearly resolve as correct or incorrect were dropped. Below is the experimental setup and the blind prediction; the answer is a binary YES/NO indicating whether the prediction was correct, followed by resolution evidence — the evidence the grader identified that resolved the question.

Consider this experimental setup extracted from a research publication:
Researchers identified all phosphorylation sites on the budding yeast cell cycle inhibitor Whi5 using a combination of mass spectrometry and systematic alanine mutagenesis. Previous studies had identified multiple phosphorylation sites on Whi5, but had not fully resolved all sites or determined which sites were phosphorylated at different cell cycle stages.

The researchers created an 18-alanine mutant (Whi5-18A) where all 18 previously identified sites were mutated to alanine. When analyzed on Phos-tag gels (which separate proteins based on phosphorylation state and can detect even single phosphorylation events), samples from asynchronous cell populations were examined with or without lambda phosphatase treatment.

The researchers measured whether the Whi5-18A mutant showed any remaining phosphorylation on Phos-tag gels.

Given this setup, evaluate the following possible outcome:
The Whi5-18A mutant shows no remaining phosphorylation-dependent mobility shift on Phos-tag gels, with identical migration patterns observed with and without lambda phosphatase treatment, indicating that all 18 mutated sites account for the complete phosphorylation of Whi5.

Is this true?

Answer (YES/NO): NO